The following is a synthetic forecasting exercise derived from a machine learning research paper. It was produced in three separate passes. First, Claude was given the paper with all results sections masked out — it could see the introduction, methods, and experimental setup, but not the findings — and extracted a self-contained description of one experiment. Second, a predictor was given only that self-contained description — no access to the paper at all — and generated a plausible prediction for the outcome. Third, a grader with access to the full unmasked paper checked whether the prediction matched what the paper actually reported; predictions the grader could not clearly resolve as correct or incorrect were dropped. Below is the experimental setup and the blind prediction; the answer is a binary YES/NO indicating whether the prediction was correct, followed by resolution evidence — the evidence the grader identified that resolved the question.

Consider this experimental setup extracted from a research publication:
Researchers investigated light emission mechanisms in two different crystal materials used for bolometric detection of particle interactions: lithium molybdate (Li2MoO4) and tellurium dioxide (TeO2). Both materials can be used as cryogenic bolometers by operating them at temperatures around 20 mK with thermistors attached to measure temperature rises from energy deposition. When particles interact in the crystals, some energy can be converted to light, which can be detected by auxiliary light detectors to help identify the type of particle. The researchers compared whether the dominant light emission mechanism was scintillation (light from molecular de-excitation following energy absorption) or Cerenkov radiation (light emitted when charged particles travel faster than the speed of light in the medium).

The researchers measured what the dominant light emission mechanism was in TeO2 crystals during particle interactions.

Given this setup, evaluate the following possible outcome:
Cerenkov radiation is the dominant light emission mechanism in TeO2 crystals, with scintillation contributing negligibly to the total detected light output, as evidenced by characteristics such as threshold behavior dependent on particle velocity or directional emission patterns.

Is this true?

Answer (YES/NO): YES